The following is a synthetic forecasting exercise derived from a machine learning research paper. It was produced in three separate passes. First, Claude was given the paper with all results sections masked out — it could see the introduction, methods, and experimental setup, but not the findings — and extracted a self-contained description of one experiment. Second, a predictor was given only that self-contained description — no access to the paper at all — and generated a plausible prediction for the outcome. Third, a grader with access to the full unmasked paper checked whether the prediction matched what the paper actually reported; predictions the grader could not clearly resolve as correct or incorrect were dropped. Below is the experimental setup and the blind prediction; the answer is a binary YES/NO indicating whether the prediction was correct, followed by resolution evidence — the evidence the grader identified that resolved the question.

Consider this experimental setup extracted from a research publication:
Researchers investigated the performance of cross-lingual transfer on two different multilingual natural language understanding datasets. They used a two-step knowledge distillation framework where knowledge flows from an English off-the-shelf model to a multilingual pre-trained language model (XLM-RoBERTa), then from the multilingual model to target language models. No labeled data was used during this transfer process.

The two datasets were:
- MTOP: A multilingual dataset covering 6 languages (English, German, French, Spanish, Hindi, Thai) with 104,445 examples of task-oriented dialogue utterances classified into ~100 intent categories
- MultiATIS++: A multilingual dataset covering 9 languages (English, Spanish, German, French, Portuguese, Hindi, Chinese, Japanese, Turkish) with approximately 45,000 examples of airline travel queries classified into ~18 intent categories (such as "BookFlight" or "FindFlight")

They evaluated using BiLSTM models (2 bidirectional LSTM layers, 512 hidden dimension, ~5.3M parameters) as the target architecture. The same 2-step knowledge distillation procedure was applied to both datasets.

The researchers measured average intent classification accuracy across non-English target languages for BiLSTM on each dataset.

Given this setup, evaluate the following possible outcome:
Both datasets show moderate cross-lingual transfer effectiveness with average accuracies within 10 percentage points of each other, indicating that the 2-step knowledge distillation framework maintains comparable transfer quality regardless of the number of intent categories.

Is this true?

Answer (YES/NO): NO